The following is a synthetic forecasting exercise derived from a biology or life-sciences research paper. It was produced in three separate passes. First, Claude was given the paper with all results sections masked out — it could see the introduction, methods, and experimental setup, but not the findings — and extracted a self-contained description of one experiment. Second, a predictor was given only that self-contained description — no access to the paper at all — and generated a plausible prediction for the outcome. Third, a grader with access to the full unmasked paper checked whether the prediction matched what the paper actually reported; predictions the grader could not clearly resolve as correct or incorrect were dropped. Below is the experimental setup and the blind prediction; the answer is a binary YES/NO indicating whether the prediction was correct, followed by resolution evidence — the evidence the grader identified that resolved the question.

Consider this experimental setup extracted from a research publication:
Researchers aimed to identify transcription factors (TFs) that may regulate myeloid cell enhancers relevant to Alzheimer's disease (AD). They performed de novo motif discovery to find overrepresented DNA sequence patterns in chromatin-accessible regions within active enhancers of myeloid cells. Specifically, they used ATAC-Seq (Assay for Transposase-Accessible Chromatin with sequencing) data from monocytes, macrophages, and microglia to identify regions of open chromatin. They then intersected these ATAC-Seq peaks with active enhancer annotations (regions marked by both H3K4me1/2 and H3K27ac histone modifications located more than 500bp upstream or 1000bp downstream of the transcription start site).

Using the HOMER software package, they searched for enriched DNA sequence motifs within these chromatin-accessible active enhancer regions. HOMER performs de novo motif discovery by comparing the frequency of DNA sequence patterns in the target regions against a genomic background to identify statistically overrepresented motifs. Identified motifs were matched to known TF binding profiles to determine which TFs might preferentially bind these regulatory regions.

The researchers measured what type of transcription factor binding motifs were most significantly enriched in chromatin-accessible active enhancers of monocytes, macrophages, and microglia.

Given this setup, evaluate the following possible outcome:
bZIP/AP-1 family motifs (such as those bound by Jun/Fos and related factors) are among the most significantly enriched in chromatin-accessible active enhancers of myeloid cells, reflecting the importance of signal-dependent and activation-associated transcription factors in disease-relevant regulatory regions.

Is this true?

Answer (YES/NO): NO